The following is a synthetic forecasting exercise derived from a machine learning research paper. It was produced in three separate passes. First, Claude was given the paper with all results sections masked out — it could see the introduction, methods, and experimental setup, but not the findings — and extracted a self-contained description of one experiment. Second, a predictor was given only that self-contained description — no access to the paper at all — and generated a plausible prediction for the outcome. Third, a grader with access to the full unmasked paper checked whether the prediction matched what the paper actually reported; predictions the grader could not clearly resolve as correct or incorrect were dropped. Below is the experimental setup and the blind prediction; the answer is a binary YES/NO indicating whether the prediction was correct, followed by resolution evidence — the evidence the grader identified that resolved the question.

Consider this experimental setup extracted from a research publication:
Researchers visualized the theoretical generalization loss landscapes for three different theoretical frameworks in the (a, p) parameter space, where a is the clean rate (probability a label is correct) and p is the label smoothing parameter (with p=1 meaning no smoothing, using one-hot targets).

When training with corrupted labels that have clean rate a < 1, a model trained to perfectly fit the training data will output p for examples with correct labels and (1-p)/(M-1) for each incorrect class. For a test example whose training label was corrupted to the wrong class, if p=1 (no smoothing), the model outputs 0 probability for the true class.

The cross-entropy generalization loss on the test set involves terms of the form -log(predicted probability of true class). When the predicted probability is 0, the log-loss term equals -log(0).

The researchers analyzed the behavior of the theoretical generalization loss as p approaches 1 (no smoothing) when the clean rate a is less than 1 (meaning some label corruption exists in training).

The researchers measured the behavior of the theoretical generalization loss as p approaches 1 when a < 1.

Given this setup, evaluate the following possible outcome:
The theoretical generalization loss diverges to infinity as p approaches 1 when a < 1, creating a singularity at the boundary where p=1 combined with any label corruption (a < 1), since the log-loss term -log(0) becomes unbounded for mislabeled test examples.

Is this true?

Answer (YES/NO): YES